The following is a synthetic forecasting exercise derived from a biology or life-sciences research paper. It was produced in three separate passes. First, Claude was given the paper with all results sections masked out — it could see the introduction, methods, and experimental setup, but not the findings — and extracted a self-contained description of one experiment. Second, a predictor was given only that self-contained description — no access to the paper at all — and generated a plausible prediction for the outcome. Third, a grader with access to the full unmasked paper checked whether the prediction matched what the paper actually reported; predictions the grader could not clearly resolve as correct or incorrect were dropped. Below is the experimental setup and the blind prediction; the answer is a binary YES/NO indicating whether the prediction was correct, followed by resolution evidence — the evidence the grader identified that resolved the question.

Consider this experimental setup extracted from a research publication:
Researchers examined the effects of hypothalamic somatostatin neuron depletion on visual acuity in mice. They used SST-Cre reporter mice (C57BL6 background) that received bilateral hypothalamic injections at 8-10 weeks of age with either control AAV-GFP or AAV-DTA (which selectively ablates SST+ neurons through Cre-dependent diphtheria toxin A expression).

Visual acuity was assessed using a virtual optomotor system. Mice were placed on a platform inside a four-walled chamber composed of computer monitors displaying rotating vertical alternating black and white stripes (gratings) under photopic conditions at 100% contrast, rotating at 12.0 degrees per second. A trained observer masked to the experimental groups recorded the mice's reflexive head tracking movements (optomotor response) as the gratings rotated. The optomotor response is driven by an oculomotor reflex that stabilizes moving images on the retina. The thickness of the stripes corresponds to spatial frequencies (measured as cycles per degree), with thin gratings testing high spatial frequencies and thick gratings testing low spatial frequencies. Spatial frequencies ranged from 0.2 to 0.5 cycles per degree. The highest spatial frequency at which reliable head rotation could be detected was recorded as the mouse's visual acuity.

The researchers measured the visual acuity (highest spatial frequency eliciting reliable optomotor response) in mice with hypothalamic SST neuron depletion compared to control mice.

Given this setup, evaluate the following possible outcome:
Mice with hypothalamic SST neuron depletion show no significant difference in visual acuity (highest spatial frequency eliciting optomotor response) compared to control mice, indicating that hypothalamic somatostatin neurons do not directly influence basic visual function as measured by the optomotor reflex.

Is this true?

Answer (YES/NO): NO